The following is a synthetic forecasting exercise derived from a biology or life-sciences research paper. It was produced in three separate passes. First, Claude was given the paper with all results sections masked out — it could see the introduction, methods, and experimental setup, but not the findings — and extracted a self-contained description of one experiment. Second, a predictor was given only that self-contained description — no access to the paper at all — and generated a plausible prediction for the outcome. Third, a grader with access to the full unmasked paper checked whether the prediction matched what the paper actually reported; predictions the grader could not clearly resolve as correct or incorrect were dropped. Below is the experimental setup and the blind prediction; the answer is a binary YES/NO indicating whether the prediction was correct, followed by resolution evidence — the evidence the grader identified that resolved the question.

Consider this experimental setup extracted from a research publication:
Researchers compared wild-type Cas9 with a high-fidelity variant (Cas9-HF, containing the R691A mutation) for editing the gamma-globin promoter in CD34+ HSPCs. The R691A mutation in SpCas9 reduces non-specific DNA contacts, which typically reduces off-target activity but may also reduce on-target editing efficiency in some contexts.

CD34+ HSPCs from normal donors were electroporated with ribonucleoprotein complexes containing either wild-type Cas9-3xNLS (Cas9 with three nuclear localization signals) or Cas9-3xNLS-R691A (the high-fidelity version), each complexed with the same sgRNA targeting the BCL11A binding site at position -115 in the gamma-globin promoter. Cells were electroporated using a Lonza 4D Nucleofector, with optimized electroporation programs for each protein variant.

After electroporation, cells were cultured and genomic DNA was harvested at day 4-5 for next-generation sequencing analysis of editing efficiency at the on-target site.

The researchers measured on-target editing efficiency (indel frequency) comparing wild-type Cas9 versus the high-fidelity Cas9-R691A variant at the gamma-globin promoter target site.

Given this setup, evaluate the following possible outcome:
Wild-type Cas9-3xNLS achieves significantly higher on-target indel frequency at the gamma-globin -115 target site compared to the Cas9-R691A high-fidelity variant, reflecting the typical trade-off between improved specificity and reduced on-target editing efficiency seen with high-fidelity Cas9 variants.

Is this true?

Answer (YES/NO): NO